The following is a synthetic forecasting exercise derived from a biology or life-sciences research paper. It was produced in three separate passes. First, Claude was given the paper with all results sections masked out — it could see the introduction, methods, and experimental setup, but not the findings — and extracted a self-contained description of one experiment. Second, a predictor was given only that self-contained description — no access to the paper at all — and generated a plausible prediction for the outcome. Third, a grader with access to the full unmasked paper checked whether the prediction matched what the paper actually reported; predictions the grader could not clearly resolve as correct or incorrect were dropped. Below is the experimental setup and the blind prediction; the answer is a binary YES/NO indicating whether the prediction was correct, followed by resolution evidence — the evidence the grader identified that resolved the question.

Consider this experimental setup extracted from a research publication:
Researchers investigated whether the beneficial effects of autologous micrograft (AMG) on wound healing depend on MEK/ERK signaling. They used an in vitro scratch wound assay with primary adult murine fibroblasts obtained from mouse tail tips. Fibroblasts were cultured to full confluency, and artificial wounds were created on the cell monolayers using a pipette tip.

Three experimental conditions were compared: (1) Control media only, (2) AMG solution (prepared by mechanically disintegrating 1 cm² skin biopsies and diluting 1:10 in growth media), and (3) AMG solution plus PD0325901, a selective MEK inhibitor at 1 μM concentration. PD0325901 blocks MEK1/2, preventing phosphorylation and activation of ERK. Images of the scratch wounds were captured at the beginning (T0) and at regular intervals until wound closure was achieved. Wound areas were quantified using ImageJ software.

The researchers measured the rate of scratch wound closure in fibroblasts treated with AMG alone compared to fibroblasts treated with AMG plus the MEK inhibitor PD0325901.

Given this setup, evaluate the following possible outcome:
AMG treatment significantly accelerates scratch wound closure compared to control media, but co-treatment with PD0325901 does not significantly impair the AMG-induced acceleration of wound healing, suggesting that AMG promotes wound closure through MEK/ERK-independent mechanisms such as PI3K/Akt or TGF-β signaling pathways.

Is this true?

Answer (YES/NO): NO